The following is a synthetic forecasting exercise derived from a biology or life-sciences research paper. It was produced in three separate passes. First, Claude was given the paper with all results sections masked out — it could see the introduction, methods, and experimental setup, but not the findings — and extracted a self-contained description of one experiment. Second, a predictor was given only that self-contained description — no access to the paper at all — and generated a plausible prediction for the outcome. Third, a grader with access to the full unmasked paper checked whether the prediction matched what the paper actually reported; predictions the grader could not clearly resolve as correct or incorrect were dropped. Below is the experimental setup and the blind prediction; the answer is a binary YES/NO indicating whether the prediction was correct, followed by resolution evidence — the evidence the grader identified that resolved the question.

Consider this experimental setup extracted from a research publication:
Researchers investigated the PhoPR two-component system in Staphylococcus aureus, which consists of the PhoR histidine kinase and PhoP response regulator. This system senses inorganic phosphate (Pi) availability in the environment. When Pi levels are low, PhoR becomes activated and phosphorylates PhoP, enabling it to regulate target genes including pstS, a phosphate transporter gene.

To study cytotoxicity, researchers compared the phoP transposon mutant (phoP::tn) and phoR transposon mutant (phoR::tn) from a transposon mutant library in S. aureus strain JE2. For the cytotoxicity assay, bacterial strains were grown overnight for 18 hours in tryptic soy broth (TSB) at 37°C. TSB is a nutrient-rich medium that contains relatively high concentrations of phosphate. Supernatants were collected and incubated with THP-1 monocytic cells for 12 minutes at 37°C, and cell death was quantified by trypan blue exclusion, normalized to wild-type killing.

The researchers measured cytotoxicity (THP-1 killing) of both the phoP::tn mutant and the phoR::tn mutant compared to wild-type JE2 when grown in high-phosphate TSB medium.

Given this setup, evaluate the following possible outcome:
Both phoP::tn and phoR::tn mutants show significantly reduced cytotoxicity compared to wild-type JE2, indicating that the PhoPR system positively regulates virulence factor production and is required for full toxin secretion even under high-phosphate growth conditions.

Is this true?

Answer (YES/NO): NO